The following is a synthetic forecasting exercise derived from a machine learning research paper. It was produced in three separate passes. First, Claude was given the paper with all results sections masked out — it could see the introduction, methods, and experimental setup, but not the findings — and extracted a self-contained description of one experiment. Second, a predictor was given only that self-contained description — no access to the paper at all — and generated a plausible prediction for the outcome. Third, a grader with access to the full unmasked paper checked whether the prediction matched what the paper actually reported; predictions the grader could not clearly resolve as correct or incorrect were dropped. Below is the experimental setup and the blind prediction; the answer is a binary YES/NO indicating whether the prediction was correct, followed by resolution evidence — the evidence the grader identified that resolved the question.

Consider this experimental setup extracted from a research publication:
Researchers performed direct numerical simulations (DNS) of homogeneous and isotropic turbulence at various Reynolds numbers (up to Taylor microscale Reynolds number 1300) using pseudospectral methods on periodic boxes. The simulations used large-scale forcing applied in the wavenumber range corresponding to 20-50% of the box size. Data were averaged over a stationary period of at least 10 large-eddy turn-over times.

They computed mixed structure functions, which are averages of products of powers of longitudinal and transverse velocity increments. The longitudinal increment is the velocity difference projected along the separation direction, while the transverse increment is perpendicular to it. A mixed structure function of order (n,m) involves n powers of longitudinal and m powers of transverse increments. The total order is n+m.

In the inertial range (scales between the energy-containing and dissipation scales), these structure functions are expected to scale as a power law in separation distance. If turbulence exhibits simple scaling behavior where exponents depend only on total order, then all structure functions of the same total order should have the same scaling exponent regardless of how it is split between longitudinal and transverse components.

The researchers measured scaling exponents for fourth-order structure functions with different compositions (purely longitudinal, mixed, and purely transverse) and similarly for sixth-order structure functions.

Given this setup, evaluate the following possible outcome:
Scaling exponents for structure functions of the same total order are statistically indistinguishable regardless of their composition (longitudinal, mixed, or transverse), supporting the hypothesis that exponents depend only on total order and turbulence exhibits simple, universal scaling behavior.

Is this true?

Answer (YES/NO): NO